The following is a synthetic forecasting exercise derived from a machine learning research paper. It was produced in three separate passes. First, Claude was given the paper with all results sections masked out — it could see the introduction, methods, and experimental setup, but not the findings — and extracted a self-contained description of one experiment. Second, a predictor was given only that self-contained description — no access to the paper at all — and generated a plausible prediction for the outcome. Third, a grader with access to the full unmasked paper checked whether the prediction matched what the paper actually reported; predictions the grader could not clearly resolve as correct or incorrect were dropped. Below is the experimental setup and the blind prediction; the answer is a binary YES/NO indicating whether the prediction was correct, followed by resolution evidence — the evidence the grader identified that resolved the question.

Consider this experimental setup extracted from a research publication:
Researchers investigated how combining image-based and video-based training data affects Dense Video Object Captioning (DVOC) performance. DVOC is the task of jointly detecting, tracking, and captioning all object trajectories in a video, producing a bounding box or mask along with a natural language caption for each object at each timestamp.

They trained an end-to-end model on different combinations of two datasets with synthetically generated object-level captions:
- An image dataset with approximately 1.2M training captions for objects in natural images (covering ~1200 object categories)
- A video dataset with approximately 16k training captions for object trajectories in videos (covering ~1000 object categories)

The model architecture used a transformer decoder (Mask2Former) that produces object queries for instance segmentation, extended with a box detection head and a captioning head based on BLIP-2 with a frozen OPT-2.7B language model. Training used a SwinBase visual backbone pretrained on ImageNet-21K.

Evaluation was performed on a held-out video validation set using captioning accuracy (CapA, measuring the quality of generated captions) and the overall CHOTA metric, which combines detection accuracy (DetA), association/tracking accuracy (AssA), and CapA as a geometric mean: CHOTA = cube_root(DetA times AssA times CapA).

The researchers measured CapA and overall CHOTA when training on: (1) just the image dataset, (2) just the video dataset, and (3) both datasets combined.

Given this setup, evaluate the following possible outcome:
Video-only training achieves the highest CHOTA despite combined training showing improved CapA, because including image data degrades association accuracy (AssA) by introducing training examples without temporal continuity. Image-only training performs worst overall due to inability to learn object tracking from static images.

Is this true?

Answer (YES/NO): NO